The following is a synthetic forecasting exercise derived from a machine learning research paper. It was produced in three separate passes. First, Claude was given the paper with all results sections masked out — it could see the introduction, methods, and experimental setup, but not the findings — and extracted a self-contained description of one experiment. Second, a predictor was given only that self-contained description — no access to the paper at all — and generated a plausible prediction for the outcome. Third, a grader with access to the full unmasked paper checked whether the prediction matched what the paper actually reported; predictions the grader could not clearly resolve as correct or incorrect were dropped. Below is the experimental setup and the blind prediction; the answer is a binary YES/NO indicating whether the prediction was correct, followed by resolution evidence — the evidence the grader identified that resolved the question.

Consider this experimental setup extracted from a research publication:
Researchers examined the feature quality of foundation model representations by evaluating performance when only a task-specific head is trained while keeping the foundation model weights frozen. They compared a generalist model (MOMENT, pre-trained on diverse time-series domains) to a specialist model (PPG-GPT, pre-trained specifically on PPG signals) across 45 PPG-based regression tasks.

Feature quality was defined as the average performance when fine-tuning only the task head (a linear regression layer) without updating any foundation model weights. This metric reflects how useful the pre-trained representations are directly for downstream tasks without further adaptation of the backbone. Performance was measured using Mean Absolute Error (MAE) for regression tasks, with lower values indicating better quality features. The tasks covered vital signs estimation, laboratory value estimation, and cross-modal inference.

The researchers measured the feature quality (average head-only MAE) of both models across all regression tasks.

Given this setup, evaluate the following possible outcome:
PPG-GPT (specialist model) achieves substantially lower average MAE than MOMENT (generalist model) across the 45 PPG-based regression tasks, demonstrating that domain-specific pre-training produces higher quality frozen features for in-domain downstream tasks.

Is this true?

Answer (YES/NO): NO